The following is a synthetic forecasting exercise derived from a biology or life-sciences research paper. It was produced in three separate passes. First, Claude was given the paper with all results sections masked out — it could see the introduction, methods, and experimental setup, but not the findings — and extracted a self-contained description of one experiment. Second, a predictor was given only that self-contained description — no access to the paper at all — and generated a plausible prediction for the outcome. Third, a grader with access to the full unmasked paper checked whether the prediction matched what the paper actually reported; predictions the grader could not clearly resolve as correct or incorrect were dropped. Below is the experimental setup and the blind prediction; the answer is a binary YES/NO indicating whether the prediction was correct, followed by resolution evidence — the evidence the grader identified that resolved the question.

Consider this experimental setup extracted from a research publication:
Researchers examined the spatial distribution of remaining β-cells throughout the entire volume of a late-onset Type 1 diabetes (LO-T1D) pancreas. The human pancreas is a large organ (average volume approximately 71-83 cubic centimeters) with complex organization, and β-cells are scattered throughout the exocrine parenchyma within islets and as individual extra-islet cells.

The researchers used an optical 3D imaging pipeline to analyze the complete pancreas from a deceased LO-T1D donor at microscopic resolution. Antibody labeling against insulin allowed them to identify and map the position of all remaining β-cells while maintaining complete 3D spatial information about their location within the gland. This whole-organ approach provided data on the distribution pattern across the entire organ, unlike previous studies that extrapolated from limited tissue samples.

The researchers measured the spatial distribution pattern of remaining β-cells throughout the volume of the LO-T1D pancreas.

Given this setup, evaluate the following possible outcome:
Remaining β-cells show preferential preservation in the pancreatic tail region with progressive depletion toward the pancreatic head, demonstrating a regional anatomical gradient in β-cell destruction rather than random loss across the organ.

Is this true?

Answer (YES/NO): NO